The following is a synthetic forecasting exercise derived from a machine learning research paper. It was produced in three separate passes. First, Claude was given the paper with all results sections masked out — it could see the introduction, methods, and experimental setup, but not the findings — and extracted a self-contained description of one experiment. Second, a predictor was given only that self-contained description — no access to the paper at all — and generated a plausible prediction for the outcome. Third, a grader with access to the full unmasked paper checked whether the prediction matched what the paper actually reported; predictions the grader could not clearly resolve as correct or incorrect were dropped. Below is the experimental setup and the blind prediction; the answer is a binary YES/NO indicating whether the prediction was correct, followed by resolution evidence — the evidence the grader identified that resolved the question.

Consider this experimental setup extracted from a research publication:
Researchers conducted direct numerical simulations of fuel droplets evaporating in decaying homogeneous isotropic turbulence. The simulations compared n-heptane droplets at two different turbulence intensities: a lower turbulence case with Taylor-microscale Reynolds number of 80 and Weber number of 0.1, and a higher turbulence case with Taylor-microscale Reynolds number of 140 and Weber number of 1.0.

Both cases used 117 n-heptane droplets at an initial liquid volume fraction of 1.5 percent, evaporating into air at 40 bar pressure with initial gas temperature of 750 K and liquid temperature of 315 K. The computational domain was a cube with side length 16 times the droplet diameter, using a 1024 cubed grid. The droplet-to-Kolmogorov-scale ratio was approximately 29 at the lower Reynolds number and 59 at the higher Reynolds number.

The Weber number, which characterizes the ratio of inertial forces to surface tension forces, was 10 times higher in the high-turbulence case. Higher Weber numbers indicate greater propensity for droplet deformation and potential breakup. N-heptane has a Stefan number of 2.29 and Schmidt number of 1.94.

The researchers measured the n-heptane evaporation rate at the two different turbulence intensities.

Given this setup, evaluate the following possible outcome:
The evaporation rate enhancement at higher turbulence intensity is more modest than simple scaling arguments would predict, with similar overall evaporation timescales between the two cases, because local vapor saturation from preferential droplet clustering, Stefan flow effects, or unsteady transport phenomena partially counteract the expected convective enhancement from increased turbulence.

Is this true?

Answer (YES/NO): NO